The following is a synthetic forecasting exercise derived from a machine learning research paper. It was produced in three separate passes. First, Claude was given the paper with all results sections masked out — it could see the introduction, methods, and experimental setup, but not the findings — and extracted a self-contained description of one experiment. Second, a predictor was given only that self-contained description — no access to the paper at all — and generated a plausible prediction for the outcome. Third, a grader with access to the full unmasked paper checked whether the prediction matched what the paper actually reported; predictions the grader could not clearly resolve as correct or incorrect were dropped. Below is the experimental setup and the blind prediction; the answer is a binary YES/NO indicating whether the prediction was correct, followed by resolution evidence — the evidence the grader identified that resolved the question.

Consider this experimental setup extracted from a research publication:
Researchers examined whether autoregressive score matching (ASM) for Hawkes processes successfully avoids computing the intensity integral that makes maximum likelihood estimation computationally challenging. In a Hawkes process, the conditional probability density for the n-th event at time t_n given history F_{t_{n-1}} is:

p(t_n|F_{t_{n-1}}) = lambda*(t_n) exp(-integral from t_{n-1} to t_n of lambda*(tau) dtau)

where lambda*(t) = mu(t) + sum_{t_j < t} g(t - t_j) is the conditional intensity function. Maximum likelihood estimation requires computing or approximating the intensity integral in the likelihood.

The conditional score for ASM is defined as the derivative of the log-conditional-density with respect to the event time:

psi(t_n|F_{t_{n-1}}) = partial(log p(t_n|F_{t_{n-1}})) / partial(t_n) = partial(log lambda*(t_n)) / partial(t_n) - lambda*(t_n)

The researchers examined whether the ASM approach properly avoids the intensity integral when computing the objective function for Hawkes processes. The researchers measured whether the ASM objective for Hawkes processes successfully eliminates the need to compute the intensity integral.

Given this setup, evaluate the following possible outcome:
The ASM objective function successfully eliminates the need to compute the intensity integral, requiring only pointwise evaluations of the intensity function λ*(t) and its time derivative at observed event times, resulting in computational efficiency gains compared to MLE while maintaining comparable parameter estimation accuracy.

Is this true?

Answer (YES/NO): NO